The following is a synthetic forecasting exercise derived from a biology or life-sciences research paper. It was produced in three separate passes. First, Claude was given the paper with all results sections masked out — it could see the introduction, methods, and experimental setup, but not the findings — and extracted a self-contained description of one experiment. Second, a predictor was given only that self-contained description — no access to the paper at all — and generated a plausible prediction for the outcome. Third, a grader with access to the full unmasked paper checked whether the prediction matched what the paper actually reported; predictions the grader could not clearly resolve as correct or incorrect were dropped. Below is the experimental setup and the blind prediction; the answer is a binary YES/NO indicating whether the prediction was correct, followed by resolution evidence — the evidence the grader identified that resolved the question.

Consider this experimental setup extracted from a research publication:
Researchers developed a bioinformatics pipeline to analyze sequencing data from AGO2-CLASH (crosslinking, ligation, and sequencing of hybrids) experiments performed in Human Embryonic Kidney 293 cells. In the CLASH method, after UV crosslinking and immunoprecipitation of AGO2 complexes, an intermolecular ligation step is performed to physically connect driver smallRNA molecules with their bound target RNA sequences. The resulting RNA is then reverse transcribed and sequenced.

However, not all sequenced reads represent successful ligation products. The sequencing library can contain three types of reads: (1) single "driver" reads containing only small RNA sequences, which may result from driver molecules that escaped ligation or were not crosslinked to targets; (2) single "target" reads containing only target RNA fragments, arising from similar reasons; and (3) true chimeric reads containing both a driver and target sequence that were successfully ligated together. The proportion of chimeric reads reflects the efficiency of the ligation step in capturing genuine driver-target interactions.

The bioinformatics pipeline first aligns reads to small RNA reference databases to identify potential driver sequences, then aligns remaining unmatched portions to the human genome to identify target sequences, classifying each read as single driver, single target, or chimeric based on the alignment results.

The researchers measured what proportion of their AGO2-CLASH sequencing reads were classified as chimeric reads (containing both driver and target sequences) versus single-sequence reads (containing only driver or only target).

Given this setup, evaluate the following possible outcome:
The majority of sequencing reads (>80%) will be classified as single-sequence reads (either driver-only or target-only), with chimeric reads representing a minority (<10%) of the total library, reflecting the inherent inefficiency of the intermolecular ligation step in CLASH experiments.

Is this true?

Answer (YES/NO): YES